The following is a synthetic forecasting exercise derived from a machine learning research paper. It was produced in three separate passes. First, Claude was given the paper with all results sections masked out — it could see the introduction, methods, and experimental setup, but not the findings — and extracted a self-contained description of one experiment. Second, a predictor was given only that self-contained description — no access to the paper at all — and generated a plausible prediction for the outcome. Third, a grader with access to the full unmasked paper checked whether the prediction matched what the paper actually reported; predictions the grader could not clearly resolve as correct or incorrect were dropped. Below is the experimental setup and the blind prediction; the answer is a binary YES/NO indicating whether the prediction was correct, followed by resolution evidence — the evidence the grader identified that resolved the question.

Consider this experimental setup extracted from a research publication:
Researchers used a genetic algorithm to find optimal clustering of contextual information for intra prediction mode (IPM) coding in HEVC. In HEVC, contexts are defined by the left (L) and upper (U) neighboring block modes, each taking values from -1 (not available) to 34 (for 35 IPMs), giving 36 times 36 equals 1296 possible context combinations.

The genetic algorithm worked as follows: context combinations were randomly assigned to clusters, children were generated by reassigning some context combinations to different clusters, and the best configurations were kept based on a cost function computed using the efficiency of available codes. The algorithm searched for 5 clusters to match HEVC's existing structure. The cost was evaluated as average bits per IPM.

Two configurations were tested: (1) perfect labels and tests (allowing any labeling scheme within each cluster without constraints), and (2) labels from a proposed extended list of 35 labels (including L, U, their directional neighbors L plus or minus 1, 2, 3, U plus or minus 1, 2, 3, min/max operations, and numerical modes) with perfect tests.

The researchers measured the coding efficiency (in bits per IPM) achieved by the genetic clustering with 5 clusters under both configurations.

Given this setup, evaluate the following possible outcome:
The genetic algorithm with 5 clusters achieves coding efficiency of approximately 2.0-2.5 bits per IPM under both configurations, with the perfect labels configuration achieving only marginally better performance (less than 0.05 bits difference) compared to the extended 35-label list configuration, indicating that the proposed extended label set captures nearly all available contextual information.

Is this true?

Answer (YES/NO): NO